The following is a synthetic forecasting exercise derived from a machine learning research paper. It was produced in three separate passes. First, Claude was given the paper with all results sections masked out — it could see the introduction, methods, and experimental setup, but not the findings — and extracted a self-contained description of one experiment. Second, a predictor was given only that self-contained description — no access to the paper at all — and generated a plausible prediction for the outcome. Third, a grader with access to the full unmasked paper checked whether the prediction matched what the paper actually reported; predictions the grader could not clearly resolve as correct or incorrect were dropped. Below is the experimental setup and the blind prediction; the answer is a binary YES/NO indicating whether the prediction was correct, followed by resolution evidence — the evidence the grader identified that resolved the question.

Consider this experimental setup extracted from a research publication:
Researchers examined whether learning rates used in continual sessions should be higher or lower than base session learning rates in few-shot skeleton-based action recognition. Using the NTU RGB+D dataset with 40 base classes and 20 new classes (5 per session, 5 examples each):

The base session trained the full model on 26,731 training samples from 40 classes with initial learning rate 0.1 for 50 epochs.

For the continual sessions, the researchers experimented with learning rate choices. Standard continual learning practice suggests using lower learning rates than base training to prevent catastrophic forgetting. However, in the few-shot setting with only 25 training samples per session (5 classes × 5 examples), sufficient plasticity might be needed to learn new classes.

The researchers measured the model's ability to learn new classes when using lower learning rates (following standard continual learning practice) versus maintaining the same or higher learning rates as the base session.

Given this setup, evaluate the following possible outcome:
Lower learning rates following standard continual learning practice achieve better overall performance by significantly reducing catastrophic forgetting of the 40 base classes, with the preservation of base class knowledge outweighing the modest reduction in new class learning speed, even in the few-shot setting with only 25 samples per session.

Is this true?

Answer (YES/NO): NO